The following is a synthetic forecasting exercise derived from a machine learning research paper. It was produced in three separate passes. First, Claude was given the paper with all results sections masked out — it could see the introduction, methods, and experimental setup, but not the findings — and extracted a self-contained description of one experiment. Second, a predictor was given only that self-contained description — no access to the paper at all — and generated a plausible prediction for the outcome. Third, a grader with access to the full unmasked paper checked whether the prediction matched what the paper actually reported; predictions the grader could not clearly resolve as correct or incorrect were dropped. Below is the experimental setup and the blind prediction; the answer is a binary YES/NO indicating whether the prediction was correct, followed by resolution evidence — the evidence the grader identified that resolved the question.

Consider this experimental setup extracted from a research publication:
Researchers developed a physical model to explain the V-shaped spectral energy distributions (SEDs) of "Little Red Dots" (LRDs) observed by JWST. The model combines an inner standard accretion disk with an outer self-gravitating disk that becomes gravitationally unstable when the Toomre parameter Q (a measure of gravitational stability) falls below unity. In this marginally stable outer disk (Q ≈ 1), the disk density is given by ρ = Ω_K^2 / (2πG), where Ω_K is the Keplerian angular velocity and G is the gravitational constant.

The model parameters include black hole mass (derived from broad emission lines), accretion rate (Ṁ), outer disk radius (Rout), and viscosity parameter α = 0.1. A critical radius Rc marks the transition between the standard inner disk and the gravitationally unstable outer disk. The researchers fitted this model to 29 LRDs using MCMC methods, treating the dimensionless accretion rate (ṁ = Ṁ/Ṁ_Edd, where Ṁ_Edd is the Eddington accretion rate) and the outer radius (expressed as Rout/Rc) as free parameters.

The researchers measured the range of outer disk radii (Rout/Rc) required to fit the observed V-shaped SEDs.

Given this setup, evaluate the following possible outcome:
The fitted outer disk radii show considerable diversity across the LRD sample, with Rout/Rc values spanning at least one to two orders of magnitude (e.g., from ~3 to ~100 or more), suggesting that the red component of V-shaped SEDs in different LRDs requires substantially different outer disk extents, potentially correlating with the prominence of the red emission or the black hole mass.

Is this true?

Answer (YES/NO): NO